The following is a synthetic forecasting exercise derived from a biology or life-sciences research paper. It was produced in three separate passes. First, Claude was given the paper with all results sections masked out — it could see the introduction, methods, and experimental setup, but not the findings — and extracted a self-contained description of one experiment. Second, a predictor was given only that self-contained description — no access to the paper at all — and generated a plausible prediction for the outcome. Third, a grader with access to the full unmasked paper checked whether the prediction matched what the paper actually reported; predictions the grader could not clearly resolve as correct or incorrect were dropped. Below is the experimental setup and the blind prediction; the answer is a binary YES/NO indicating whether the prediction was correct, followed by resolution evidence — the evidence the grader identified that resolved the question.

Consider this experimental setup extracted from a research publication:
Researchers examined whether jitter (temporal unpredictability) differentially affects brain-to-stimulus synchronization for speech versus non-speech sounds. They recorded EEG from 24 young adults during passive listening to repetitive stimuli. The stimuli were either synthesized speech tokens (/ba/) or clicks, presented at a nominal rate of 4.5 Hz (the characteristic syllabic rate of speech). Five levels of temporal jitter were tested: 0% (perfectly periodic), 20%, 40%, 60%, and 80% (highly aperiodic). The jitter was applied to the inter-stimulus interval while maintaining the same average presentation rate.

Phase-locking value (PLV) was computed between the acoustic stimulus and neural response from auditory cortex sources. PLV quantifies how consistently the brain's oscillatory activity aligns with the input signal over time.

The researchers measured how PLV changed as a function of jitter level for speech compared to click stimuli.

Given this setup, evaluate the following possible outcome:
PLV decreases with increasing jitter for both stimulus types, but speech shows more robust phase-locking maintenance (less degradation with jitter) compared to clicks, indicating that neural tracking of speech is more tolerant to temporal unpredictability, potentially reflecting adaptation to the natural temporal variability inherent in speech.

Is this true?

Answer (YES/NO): NO